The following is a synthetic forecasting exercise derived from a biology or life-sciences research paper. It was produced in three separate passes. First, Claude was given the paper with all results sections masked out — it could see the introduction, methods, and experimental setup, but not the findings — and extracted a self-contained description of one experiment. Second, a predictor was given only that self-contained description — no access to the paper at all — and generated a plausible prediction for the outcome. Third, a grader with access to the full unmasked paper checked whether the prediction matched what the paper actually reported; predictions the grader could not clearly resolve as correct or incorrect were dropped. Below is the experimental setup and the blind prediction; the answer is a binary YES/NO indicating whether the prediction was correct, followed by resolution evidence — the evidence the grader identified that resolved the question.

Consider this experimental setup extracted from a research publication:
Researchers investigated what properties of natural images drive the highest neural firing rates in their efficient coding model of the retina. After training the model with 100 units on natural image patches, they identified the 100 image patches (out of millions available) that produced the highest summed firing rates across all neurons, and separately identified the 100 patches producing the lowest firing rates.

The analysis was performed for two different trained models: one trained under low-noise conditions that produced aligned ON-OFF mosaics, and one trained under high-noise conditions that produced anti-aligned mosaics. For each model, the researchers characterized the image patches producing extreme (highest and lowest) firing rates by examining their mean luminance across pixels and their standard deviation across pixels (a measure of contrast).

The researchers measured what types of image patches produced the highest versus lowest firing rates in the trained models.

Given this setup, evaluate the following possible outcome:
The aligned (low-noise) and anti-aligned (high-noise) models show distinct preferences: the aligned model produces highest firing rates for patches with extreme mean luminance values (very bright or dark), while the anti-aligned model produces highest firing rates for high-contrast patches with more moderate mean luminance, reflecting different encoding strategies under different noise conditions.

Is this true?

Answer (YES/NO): NO